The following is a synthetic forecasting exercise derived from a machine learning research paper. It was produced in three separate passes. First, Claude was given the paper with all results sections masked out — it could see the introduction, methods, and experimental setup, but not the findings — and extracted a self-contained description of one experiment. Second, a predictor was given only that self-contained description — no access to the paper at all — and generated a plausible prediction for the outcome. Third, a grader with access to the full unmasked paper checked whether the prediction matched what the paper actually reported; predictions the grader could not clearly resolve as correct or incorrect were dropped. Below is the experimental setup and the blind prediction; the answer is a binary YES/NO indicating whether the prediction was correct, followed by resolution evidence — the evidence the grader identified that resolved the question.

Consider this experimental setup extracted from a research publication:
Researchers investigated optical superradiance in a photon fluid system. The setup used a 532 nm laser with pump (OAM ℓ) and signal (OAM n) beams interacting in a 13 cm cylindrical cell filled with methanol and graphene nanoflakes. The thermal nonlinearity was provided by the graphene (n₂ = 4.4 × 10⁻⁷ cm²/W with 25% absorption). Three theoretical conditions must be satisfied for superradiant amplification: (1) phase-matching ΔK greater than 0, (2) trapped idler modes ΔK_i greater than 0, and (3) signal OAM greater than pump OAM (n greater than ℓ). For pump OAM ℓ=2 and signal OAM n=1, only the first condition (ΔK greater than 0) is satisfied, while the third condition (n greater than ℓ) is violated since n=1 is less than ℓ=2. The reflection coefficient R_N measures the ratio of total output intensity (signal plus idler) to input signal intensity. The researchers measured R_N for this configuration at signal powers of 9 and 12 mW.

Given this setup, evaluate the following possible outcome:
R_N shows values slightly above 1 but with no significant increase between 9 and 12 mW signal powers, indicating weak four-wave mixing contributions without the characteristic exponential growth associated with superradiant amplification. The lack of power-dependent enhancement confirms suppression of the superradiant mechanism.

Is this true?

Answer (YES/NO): NO